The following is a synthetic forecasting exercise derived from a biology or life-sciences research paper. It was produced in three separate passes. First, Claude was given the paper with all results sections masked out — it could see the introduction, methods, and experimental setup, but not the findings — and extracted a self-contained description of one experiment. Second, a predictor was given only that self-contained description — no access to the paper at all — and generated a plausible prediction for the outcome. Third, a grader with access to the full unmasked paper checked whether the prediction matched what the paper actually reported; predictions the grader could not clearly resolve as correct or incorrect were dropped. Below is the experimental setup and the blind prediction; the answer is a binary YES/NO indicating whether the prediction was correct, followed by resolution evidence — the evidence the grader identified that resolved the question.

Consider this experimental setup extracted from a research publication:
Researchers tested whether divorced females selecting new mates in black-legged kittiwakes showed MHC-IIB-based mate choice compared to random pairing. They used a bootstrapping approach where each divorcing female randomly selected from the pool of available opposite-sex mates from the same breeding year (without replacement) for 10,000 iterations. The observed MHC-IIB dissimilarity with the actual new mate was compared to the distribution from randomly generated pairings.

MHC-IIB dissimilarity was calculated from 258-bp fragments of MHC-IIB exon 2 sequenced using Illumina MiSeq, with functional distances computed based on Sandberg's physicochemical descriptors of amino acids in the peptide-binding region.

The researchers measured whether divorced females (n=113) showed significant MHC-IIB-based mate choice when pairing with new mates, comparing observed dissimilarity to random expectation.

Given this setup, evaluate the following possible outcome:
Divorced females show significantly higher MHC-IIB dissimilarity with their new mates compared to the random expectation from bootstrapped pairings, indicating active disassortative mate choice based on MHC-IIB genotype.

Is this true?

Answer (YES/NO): NO